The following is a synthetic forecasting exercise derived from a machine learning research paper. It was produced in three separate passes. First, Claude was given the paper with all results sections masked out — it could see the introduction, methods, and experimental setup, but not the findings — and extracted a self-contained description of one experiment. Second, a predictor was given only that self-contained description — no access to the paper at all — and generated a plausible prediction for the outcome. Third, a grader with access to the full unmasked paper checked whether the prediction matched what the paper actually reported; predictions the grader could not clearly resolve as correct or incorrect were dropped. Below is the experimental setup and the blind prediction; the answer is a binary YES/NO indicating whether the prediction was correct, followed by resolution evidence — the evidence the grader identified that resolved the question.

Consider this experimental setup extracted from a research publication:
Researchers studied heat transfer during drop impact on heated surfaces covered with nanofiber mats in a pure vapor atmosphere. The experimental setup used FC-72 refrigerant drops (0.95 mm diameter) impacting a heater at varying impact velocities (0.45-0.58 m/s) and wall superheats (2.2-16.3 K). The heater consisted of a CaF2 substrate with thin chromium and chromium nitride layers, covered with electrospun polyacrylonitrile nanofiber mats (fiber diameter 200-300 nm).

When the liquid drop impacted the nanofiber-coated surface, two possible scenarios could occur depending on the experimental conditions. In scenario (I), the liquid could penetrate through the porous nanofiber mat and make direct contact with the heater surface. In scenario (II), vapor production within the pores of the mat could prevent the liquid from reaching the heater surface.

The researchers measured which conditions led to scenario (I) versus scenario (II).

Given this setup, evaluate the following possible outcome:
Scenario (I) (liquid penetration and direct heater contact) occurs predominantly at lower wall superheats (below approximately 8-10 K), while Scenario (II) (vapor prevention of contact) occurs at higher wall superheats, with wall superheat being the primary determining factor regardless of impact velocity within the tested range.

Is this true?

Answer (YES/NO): NO